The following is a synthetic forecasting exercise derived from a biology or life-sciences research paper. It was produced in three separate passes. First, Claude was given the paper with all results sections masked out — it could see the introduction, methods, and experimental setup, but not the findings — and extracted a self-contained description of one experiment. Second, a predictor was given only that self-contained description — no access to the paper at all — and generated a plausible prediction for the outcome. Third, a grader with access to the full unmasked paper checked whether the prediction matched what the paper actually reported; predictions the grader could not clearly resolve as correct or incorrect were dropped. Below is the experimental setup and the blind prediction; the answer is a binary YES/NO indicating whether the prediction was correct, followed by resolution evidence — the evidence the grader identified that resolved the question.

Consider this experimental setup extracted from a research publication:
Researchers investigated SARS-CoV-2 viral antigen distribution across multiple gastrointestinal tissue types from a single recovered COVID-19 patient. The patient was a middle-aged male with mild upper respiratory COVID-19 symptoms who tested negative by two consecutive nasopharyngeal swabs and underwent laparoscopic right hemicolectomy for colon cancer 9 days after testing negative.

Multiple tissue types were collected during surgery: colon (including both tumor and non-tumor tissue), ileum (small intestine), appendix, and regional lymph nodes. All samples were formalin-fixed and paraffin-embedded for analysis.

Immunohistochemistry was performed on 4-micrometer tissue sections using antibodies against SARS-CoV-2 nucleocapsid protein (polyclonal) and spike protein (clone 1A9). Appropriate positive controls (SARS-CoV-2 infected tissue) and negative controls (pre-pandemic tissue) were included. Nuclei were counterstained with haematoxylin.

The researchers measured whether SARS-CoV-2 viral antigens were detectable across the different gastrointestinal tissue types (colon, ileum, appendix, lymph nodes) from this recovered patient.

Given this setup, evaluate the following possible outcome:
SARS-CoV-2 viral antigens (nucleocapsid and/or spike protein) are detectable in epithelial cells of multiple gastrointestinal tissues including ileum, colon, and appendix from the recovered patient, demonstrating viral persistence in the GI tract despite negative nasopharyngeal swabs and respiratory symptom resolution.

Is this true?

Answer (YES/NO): YES